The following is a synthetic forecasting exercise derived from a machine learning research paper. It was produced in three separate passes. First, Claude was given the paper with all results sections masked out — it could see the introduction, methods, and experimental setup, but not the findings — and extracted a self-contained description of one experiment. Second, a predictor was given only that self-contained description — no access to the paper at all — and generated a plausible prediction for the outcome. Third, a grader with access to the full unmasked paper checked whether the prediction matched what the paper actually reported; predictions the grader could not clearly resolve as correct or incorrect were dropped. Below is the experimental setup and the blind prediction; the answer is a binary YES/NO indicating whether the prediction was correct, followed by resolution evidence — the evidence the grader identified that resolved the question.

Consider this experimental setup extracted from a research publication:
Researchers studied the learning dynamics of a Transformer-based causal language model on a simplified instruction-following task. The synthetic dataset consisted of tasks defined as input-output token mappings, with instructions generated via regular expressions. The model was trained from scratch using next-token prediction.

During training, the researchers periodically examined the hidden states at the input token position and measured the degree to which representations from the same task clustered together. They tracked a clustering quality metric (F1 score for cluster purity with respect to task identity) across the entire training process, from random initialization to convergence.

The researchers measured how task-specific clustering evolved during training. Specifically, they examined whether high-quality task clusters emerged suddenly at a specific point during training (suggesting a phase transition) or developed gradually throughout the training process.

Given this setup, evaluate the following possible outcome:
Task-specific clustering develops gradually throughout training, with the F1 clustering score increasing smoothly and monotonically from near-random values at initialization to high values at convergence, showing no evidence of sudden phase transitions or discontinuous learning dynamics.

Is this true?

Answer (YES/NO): YES